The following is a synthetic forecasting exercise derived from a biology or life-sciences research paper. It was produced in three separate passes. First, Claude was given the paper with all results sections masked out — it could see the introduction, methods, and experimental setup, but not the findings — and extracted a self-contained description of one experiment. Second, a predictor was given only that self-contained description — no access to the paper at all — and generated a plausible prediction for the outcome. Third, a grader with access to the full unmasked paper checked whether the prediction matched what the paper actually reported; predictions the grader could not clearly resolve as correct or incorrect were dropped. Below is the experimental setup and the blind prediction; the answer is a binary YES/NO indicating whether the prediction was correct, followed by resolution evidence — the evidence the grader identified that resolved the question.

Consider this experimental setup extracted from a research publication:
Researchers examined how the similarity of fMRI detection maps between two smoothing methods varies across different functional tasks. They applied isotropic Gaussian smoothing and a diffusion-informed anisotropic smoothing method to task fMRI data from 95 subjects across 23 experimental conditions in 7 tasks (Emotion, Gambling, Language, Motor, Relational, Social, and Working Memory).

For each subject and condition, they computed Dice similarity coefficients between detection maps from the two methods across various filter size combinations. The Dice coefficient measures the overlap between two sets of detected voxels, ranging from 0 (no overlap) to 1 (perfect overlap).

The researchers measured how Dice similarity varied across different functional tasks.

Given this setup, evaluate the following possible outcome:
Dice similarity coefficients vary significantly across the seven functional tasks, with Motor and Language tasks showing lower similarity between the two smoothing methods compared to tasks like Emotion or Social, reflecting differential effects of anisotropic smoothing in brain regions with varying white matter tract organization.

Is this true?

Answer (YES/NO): NO